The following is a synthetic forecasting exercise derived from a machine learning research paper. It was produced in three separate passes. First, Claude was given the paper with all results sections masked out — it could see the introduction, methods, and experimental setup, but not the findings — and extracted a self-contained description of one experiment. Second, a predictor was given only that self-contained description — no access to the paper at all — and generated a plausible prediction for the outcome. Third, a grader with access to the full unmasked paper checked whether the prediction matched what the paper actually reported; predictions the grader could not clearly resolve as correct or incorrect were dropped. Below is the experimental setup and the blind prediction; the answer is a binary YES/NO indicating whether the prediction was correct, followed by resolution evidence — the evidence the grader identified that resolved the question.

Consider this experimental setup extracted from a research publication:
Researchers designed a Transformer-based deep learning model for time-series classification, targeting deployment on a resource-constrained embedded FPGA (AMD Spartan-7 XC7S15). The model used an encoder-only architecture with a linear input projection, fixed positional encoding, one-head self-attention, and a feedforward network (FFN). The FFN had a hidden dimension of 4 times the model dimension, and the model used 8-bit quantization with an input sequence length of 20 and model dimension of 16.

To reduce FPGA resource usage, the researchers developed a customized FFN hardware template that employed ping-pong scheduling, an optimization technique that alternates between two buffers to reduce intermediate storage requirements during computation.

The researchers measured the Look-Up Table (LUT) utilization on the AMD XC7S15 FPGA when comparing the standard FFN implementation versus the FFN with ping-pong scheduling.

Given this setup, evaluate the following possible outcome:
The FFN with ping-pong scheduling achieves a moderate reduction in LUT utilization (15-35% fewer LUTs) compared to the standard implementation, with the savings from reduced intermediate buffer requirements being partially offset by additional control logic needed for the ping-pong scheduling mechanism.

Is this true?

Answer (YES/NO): NO